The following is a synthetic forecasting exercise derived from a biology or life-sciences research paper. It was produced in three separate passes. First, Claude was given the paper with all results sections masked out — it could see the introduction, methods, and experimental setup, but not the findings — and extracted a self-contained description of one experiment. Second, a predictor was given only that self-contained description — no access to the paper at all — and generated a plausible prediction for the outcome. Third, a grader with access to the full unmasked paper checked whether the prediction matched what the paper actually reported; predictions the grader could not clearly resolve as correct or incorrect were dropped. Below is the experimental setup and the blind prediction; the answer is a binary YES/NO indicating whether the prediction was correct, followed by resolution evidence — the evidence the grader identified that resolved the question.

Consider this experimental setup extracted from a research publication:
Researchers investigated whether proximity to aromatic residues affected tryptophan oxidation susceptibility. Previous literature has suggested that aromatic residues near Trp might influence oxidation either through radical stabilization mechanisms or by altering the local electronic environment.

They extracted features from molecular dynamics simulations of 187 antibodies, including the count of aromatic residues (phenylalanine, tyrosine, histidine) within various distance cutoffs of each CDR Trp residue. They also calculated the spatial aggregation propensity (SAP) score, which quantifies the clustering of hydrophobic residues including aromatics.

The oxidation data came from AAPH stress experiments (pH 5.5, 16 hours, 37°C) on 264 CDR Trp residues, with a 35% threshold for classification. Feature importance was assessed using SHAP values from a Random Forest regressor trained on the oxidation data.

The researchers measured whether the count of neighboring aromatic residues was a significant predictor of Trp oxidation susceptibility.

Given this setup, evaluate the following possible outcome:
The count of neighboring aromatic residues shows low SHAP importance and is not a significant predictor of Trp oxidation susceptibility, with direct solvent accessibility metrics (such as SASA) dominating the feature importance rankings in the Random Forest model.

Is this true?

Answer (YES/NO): NO